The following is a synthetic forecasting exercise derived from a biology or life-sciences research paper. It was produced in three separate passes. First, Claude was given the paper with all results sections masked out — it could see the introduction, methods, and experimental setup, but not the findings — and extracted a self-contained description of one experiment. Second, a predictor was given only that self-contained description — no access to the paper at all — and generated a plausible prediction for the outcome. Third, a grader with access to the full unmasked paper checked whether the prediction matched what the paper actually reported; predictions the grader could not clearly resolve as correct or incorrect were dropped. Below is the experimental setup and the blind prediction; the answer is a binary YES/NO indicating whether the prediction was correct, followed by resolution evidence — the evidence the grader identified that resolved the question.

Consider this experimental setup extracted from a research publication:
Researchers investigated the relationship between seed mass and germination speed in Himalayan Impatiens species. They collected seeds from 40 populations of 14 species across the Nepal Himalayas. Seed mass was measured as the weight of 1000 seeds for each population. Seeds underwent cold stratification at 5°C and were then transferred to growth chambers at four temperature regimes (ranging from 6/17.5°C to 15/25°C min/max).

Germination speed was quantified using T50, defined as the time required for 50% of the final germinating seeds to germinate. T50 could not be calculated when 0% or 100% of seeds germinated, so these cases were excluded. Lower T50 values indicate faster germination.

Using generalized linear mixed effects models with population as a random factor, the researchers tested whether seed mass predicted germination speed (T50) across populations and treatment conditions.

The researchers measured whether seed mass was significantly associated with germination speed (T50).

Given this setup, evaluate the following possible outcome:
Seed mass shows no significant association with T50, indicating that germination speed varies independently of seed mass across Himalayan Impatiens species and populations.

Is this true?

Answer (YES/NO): NO